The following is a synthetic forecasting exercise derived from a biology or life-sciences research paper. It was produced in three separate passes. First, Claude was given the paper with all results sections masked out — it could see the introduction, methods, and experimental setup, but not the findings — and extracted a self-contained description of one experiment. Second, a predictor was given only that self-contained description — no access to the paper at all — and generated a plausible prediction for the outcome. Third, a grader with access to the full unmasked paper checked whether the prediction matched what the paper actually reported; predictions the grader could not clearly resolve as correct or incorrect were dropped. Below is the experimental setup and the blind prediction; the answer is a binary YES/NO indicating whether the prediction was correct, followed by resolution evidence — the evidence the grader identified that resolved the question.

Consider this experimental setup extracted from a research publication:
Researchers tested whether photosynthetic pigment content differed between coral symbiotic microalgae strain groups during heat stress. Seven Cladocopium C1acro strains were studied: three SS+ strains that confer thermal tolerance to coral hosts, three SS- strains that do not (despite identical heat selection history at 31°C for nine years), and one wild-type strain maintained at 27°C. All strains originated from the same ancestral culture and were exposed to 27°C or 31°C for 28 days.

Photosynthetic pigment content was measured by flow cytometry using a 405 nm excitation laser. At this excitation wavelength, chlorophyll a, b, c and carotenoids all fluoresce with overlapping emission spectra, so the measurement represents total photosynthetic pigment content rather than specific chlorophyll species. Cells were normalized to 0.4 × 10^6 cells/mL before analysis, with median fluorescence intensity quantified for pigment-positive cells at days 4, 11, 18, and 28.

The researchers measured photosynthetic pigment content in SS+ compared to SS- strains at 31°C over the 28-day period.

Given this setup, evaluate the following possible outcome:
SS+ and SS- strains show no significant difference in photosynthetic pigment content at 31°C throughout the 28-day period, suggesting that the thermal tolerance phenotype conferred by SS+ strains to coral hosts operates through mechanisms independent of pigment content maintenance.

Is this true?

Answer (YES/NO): YES